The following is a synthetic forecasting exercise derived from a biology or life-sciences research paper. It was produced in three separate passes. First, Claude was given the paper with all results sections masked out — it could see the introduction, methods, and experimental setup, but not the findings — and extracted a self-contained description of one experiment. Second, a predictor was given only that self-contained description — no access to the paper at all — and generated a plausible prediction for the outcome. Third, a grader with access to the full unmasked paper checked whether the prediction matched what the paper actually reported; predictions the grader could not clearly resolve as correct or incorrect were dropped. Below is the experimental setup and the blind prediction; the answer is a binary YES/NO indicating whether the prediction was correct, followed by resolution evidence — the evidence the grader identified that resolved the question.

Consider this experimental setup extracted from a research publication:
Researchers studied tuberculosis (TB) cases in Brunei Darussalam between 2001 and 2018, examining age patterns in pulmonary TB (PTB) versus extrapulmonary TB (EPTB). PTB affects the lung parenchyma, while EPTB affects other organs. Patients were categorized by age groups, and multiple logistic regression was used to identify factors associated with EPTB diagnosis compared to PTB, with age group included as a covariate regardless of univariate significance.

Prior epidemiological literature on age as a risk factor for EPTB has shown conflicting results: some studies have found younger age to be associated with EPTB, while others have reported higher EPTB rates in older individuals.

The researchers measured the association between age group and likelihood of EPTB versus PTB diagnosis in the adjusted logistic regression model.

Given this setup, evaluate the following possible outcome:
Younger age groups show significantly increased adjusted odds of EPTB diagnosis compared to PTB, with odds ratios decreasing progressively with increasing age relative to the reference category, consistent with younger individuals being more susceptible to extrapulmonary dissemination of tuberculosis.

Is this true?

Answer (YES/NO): NO